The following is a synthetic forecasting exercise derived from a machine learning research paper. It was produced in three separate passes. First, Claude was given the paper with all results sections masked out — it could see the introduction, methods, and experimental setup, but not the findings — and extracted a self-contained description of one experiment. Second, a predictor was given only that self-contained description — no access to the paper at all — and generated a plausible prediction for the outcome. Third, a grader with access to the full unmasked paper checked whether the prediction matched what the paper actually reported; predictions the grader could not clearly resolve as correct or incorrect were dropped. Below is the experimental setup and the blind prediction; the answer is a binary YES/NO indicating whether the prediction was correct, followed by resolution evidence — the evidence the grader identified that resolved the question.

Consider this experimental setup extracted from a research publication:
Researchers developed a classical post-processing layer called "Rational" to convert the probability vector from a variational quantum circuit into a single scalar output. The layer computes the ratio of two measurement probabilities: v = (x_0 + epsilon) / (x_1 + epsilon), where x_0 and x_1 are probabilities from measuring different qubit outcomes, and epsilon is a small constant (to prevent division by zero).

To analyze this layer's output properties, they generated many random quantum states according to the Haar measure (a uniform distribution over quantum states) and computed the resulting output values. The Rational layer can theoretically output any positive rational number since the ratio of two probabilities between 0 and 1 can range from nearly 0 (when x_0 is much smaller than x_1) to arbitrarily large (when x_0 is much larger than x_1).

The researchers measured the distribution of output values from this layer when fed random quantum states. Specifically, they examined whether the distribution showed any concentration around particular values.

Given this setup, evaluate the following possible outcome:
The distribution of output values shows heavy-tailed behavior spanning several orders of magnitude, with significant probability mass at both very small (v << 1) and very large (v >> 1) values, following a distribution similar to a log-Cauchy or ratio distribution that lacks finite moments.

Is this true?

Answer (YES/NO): NO